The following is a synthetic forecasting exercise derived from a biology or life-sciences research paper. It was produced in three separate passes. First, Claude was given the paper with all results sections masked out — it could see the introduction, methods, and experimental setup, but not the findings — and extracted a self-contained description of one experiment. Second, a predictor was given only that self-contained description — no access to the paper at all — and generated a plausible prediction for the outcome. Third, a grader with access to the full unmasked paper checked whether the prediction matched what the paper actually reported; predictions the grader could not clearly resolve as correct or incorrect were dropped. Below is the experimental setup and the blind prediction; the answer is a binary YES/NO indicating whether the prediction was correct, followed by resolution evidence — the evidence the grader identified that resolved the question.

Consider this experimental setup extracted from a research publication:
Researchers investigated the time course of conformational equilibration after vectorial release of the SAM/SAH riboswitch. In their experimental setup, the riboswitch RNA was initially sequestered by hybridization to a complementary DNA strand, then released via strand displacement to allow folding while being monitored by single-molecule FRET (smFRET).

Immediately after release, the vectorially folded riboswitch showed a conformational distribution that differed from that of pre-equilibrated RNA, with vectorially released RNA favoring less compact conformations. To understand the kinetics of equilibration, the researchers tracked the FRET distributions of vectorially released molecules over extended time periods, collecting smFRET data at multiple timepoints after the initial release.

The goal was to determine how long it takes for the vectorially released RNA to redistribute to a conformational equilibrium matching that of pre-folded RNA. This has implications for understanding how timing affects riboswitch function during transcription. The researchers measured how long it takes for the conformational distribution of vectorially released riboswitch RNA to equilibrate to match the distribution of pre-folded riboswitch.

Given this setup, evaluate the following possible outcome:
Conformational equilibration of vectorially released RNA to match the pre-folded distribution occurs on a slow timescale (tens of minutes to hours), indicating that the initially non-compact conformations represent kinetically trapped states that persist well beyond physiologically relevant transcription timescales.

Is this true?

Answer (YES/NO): NO